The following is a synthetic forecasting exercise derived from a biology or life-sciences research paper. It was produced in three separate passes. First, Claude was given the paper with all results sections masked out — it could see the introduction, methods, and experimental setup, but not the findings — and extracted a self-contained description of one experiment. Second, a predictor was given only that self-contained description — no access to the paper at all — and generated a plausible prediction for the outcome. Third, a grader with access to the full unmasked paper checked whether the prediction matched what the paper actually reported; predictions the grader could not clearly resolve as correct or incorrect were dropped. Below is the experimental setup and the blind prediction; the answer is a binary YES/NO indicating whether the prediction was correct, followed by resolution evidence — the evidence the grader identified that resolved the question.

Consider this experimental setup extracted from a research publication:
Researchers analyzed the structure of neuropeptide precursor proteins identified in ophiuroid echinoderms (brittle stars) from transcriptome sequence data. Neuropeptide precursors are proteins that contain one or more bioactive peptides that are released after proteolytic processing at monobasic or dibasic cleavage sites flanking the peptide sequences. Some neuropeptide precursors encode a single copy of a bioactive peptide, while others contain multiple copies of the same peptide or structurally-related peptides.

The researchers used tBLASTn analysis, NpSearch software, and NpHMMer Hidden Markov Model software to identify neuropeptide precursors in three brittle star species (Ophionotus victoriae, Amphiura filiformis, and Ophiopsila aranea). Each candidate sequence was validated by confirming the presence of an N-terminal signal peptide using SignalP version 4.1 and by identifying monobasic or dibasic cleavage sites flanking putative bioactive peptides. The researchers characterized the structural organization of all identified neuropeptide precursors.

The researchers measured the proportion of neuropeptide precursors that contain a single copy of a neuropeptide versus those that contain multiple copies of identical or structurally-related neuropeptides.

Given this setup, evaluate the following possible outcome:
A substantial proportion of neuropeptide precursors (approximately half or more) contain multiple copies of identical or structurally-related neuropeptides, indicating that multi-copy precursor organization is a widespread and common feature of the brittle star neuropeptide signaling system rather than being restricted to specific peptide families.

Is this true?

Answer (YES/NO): NO